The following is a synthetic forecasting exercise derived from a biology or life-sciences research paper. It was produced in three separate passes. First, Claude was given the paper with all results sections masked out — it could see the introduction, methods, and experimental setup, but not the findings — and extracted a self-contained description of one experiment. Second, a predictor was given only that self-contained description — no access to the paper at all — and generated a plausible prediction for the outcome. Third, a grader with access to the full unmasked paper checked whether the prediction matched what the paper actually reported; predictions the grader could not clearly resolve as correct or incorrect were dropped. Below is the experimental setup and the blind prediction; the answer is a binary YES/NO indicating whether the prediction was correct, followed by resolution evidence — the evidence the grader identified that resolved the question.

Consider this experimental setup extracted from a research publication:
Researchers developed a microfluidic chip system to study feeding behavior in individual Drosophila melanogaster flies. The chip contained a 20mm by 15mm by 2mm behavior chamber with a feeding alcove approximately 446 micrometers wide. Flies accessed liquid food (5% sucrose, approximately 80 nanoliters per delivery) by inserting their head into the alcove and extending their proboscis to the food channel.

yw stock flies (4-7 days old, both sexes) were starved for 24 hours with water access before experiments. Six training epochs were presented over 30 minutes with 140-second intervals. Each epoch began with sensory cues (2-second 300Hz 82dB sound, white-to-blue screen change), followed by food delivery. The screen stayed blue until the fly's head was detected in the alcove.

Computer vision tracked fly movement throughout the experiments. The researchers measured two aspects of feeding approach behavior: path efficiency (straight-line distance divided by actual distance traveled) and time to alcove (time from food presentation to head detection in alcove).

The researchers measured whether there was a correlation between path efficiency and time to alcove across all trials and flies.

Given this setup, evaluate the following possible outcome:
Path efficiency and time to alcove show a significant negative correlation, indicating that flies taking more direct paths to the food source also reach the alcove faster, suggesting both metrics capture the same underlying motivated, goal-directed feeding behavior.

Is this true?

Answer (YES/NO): NO